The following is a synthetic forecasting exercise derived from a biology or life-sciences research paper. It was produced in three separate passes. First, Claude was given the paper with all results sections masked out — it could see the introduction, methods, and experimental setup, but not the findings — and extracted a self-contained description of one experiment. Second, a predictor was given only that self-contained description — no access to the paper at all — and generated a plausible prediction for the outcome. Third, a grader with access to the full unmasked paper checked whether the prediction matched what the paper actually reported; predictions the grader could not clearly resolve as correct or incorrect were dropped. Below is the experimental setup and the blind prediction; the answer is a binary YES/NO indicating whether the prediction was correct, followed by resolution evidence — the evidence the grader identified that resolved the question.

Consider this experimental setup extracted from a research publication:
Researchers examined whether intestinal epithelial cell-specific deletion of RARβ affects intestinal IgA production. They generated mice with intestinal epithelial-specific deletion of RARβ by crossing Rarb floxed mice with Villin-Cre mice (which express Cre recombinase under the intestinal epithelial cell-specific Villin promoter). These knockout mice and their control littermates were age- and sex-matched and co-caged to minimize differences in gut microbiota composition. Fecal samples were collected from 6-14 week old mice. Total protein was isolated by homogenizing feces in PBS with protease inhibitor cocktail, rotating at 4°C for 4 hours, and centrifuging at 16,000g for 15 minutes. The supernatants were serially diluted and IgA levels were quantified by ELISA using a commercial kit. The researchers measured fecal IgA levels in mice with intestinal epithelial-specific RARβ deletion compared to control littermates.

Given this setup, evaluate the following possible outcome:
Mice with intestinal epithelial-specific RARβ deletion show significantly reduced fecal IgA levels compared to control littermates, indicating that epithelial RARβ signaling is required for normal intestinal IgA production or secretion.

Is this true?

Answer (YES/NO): YES